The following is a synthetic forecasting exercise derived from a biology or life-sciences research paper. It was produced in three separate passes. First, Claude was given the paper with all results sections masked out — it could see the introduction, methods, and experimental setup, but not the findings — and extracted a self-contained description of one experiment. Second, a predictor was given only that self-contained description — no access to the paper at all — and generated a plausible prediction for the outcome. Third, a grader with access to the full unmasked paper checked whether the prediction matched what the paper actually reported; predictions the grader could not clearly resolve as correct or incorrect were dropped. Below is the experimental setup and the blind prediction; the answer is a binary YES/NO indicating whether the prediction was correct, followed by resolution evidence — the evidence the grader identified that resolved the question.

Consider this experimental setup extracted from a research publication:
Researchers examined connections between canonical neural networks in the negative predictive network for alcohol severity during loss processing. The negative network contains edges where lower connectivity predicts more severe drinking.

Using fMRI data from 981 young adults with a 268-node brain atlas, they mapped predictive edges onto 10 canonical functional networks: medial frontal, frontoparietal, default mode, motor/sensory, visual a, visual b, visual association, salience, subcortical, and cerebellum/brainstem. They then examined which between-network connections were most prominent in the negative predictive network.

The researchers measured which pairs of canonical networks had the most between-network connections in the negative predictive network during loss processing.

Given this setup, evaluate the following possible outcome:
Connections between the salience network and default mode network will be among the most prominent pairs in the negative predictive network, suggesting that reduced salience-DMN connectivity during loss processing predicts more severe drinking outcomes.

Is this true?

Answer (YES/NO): NO